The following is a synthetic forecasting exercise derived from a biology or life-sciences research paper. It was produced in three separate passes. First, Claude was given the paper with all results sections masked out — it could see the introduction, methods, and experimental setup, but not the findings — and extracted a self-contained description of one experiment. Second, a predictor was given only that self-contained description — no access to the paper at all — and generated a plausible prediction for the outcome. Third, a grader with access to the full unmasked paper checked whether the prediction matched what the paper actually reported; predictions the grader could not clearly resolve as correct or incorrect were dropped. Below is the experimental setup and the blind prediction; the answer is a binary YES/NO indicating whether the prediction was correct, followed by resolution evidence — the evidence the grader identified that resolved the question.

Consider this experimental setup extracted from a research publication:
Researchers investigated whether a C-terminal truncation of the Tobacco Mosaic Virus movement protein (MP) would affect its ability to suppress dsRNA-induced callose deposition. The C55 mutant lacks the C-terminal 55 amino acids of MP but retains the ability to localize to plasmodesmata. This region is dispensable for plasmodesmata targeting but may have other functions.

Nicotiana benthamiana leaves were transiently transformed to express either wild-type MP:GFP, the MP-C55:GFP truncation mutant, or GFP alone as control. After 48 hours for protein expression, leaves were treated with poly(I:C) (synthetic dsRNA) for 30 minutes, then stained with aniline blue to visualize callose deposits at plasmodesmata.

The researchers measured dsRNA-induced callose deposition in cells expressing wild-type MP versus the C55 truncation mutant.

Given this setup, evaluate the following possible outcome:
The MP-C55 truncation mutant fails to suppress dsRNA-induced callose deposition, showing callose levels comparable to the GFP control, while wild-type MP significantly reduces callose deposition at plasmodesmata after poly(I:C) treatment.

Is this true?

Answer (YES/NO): NO